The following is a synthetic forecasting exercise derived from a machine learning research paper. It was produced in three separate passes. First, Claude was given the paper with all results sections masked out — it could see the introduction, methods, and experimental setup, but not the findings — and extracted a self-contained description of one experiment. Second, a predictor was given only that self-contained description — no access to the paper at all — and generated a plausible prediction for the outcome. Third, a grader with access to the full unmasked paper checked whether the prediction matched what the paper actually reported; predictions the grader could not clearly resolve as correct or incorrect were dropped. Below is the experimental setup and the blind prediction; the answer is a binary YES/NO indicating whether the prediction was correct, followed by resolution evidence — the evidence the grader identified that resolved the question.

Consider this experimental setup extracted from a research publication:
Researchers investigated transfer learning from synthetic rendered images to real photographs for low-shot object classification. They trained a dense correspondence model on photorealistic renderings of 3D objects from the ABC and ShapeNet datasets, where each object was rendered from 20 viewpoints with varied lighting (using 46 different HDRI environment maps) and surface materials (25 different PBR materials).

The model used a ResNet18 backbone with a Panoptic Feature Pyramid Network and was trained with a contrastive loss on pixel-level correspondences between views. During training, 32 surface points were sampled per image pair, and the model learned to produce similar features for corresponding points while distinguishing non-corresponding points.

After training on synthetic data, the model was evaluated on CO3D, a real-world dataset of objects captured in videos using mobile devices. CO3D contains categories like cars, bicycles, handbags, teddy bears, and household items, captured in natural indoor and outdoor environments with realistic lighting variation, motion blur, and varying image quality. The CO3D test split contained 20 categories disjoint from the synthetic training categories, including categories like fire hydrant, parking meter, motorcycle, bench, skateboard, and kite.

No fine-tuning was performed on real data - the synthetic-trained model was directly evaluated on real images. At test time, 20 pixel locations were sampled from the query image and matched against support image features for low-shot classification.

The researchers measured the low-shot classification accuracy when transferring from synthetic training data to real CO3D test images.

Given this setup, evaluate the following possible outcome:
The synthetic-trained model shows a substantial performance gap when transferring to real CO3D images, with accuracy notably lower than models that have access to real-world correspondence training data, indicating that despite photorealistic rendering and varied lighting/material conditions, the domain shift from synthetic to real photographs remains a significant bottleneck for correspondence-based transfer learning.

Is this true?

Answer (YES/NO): NO